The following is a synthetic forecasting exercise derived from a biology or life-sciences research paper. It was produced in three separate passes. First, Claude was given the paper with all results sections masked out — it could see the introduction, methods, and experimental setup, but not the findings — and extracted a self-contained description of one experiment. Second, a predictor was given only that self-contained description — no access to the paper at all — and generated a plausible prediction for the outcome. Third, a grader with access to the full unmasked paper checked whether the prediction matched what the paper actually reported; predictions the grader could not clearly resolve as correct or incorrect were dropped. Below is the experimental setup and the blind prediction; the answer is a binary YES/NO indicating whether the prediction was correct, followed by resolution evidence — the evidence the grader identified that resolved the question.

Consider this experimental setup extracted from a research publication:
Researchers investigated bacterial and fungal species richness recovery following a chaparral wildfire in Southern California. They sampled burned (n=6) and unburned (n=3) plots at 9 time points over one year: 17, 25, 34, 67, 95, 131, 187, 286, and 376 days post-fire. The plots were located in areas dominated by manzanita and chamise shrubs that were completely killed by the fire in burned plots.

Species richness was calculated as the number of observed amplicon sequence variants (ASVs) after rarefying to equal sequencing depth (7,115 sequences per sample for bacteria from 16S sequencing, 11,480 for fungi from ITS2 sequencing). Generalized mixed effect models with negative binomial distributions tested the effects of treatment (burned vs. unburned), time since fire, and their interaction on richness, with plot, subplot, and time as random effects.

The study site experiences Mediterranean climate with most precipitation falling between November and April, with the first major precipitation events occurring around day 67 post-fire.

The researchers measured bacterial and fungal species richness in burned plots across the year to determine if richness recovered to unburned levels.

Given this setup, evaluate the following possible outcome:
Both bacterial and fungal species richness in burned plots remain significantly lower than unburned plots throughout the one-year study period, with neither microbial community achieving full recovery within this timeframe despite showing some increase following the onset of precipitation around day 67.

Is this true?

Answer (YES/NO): NO